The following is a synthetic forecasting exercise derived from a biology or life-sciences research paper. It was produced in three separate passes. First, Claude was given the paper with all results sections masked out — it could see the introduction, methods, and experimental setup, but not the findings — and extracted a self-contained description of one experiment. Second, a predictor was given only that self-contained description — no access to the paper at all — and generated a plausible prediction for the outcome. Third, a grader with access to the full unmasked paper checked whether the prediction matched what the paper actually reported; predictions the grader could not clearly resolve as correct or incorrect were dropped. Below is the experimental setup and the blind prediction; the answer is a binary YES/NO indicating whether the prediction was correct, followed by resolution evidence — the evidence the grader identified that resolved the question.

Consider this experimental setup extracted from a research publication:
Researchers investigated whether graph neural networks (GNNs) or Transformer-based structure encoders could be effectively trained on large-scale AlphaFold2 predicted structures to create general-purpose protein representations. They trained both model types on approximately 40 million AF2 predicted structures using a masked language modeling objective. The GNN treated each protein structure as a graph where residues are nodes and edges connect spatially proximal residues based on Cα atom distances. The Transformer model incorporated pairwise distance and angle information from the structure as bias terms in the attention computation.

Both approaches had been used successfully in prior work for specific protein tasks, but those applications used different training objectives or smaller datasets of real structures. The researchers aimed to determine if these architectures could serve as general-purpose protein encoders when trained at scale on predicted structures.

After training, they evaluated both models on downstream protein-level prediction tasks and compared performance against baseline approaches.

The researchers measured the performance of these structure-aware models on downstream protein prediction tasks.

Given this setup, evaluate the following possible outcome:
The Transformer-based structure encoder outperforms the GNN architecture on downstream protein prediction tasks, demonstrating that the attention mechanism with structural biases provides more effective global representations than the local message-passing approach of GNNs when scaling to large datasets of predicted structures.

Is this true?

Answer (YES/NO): NO